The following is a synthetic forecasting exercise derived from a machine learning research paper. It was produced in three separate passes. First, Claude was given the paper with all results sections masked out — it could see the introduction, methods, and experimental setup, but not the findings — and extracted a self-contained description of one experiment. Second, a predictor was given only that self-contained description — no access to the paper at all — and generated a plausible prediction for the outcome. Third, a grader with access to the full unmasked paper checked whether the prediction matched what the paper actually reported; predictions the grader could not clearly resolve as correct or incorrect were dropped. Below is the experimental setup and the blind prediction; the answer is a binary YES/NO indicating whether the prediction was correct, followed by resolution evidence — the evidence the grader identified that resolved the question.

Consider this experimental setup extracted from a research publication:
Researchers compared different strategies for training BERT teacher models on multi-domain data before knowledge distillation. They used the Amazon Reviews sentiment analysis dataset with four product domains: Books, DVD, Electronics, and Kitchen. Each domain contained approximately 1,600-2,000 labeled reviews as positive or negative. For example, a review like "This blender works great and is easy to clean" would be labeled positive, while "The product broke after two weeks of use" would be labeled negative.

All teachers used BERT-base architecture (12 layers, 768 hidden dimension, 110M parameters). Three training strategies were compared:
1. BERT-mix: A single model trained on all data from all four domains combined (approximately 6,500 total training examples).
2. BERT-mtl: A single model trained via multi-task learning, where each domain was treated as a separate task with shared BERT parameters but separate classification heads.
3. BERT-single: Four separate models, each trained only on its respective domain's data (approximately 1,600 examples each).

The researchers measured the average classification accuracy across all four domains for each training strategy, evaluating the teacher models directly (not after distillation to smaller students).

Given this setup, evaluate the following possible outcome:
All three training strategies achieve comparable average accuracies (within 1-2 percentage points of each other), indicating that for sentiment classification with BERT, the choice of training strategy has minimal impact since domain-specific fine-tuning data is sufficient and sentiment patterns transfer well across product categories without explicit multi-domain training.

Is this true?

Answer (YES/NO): NO